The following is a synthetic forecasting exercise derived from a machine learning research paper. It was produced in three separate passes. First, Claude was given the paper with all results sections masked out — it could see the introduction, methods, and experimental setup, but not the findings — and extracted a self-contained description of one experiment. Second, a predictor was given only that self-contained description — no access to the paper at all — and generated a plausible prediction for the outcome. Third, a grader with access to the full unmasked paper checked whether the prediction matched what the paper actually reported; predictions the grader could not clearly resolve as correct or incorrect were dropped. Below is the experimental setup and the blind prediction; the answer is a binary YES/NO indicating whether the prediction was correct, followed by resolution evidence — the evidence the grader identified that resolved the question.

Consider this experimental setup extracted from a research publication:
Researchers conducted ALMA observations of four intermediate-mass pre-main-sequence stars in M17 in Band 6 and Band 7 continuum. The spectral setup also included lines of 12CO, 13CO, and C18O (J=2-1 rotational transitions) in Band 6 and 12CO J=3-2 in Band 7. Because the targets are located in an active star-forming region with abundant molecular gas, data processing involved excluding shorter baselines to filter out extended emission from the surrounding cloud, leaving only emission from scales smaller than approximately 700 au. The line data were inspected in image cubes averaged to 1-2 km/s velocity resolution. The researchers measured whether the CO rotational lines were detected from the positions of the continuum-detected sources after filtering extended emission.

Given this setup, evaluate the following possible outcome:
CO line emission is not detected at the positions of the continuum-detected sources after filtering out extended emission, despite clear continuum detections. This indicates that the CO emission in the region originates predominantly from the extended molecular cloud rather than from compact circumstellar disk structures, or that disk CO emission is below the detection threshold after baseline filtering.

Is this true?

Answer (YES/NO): YES